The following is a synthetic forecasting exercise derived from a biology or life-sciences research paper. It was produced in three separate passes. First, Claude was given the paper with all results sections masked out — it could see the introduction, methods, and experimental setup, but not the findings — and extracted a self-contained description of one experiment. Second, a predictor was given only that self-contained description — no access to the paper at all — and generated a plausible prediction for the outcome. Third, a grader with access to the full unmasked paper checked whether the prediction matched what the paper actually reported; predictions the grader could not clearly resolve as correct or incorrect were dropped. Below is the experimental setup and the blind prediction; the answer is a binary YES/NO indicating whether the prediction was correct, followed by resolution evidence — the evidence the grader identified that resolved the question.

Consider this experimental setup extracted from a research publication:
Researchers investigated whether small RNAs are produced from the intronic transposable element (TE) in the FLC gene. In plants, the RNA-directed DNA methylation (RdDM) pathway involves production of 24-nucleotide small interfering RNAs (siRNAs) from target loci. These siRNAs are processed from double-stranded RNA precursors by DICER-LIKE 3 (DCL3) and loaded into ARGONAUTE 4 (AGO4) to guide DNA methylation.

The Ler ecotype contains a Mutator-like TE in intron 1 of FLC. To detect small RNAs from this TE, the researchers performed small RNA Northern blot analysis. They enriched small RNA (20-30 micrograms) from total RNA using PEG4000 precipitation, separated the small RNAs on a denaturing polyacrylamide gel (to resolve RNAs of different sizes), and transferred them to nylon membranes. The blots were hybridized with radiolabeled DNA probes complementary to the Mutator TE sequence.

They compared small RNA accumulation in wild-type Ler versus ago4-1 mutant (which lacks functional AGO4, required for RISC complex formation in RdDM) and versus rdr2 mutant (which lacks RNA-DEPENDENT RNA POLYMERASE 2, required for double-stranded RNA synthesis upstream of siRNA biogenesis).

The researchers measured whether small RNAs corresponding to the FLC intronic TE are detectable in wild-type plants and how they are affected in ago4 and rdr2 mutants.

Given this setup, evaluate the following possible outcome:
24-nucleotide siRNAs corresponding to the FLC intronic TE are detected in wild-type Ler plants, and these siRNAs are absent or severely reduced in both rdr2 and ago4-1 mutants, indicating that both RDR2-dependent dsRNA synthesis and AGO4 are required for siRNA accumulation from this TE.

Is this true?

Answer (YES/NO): YES